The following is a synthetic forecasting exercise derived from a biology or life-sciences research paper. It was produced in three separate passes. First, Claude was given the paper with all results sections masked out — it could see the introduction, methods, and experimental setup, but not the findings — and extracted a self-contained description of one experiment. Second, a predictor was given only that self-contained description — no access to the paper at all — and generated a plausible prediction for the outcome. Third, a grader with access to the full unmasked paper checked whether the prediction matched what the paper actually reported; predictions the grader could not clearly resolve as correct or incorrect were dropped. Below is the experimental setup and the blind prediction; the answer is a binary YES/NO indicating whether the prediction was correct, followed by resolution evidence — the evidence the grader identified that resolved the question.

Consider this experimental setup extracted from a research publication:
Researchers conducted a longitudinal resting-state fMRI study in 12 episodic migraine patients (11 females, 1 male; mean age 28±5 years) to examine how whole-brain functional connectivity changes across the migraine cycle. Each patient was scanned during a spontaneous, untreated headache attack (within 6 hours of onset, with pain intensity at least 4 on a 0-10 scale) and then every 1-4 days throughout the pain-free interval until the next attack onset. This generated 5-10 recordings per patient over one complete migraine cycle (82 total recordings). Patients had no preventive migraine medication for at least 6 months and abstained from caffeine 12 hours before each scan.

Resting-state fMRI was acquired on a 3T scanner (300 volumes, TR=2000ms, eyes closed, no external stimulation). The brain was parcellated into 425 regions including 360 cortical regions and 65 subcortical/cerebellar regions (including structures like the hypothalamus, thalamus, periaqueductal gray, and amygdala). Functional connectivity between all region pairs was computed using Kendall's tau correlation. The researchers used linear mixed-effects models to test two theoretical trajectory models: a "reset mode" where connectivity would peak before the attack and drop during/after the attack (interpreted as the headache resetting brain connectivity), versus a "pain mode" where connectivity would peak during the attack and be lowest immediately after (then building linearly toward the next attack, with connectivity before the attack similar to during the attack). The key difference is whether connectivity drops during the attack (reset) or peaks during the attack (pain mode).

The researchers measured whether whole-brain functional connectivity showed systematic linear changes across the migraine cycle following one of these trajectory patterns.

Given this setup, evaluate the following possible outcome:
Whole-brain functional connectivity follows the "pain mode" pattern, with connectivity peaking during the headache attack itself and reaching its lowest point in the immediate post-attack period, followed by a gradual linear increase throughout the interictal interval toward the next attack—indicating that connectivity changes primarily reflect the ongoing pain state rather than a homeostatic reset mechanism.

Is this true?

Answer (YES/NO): NO